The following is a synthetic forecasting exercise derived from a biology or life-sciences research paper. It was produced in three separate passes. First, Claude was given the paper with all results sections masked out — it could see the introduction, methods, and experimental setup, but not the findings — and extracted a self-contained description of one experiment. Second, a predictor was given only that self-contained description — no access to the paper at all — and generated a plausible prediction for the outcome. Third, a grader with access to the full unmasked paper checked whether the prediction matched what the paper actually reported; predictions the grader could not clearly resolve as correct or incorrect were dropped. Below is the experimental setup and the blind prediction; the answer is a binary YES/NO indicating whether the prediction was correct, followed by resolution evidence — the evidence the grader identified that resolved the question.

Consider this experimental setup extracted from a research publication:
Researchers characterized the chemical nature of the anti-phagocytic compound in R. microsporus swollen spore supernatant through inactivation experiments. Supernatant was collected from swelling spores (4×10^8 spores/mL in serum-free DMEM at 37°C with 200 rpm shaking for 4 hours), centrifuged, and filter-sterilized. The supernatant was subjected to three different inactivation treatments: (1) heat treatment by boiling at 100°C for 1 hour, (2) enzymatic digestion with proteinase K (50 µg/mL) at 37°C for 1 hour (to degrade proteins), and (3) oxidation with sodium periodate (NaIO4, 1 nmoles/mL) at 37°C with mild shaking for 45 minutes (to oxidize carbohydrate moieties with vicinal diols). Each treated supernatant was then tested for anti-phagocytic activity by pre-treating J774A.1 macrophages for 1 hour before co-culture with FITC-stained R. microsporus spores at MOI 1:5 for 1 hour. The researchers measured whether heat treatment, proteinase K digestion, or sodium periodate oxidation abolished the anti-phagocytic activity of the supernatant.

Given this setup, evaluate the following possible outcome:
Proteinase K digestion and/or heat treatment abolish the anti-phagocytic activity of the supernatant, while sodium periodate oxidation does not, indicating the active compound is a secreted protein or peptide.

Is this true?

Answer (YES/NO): NO